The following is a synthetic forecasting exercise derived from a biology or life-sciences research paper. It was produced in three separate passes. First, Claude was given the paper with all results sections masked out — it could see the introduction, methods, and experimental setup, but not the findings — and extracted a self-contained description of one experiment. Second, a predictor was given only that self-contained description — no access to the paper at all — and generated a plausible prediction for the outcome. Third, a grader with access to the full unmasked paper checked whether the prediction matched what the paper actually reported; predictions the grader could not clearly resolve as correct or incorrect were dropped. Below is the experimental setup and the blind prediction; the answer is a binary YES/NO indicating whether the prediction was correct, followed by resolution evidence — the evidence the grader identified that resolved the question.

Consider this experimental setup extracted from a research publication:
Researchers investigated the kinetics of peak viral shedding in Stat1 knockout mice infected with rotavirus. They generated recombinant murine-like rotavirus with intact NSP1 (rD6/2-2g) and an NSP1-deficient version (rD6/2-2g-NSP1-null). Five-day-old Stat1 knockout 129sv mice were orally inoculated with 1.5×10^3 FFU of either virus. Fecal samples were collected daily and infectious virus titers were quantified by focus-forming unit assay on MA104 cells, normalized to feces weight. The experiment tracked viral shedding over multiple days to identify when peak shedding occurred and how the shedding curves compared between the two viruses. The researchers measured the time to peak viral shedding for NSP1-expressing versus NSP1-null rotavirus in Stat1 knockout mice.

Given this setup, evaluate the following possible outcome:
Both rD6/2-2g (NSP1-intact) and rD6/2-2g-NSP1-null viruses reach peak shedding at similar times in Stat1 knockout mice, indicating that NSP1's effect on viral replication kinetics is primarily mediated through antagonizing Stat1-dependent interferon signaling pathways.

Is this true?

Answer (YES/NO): NO